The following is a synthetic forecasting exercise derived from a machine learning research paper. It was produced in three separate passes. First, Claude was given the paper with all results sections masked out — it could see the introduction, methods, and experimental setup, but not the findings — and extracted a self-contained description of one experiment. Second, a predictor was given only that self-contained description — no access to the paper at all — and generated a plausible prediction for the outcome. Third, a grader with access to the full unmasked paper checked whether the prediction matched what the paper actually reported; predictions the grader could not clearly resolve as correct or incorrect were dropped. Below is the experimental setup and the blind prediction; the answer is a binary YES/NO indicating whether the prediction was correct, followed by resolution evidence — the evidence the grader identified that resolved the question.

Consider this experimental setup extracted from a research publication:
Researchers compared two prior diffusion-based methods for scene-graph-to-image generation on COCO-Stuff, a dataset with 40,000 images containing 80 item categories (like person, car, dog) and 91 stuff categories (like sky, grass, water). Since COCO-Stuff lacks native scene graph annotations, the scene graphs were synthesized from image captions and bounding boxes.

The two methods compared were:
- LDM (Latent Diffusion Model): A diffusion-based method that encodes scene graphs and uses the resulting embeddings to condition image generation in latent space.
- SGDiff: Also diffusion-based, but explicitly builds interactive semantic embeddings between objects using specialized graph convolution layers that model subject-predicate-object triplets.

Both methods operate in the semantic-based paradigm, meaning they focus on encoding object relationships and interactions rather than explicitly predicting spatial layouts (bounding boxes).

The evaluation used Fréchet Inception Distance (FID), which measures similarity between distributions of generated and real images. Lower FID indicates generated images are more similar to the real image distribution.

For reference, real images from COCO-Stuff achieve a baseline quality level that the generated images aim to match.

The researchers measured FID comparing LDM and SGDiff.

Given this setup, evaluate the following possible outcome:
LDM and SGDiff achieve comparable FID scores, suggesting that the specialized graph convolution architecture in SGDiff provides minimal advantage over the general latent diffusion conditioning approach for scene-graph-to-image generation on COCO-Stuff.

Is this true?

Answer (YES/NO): NO